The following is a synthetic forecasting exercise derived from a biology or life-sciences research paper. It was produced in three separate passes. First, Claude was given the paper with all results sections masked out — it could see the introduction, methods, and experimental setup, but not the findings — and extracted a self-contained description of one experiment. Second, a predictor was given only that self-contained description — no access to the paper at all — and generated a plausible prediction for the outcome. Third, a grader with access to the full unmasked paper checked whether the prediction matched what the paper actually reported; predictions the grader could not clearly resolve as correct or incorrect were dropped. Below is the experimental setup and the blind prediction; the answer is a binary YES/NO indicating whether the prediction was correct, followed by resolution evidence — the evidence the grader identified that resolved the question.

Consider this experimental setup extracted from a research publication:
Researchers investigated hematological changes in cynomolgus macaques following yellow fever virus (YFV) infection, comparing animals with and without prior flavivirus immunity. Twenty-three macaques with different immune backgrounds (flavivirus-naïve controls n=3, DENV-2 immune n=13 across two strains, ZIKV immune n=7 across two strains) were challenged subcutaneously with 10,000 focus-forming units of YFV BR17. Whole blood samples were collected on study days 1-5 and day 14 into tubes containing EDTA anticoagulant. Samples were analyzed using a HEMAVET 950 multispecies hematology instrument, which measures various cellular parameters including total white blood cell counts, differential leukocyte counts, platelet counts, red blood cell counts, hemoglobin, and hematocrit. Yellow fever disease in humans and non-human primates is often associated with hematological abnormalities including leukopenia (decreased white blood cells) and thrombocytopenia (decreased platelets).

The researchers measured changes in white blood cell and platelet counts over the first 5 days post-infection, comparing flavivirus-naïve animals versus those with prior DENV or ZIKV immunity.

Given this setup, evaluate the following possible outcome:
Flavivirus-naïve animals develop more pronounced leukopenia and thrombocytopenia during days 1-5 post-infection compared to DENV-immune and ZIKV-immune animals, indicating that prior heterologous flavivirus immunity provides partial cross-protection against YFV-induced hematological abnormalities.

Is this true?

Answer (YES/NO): NO